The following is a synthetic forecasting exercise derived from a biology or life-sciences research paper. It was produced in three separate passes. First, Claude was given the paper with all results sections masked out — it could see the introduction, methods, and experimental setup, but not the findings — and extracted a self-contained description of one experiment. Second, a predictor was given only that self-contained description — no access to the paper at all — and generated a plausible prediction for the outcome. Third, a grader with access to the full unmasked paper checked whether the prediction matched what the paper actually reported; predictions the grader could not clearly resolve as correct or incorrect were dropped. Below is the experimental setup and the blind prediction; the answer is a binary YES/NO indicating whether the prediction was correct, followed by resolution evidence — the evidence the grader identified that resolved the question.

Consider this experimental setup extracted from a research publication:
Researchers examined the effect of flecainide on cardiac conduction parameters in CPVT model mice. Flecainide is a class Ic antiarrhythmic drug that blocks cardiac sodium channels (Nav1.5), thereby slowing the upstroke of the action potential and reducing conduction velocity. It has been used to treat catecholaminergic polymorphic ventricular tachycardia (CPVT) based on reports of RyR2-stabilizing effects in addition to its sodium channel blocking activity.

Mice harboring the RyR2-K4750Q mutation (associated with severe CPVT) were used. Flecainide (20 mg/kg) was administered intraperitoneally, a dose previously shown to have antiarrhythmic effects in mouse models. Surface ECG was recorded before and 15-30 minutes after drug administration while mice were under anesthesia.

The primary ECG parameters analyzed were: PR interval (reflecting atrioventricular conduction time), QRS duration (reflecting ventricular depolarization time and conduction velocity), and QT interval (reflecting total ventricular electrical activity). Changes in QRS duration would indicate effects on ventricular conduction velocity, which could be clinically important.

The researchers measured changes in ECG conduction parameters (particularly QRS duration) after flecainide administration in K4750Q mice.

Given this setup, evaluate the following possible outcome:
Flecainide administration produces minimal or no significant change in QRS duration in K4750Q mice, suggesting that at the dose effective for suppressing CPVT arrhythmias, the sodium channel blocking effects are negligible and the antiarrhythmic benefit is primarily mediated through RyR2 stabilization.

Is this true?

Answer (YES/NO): NO